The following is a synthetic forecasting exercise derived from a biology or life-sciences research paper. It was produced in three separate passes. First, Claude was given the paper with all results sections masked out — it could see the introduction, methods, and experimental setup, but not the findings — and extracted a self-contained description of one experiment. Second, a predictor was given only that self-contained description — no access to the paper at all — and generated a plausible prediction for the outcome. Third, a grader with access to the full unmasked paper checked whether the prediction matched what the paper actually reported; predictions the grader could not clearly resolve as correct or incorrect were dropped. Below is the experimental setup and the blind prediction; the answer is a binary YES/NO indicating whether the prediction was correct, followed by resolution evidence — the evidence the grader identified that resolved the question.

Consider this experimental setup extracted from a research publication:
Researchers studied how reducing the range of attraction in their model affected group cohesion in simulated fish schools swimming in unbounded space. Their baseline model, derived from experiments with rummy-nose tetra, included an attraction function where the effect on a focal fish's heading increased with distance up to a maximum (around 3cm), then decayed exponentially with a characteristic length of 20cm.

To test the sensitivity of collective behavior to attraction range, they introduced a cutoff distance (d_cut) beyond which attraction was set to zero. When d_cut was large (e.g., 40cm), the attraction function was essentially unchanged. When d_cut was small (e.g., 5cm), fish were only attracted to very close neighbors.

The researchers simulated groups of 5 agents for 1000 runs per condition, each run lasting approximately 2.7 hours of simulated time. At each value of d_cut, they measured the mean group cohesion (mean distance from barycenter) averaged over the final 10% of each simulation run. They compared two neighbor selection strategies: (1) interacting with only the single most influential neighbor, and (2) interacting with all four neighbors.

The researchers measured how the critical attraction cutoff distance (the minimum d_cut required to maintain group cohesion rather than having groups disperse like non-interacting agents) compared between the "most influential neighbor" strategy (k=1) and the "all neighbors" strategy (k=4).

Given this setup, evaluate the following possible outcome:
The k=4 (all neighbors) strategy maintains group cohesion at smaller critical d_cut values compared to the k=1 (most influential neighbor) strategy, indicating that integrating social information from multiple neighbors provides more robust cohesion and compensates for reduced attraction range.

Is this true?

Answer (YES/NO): YES